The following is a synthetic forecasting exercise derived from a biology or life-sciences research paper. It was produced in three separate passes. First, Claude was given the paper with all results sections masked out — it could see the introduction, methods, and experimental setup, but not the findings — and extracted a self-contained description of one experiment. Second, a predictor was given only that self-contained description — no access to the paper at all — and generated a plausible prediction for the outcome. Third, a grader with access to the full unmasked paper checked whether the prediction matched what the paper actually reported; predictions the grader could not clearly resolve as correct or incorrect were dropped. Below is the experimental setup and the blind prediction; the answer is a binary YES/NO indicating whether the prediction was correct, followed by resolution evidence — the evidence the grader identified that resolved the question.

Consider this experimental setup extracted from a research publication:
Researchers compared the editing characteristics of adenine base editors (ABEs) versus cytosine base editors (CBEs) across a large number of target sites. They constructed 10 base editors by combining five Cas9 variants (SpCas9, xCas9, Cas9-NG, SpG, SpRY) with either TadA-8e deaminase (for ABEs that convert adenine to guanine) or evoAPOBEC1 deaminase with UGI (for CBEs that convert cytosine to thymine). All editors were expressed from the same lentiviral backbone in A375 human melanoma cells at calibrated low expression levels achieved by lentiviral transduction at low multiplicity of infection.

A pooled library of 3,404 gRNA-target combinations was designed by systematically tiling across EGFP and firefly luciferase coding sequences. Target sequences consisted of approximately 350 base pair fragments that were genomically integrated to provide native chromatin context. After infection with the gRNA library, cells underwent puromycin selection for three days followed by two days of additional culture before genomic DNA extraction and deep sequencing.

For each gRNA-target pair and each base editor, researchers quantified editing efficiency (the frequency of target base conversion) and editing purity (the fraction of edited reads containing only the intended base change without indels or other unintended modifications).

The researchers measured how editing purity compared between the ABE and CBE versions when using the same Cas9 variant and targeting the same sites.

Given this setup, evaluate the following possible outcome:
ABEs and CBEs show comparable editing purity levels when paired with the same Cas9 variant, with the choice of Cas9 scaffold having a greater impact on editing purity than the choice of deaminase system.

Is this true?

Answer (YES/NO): NO